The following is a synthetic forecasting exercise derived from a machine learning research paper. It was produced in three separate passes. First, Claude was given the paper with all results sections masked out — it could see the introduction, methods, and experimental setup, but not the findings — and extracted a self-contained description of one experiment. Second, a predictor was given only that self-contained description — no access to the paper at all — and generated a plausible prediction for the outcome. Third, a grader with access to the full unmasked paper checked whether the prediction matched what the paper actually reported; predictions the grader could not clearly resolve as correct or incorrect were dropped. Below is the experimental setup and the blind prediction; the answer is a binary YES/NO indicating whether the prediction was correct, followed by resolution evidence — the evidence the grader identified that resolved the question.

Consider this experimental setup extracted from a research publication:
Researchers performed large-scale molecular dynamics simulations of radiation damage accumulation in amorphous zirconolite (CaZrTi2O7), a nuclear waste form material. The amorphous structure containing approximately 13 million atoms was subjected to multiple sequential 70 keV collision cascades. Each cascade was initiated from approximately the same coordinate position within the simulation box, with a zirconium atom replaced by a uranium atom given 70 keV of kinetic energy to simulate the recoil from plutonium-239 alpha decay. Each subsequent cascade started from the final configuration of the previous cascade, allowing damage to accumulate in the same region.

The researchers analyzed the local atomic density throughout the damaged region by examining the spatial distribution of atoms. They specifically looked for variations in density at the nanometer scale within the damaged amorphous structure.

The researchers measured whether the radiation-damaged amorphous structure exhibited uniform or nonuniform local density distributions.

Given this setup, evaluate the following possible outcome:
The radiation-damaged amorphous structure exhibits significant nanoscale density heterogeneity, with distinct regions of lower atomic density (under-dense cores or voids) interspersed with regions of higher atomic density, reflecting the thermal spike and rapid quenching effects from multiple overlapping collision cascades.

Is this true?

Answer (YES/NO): YES